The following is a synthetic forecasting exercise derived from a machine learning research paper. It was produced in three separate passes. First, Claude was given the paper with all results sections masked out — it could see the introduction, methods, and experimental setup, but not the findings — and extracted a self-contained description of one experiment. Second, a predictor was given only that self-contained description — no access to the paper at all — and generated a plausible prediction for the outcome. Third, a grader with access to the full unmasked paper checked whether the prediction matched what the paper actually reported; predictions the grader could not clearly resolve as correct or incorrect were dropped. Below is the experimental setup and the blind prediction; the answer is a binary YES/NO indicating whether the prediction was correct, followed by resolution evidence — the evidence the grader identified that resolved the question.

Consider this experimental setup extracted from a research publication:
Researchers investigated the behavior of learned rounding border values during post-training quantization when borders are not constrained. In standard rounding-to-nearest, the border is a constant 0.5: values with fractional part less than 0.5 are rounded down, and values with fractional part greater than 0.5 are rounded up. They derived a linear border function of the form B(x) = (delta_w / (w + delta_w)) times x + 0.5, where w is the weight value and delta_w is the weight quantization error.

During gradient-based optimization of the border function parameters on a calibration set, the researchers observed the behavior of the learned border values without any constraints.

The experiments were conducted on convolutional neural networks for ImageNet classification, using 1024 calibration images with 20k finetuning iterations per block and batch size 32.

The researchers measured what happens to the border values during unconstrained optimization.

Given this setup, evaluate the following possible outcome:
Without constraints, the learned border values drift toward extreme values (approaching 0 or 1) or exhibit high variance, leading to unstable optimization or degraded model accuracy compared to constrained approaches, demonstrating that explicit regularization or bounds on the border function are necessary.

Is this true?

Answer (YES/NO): NO